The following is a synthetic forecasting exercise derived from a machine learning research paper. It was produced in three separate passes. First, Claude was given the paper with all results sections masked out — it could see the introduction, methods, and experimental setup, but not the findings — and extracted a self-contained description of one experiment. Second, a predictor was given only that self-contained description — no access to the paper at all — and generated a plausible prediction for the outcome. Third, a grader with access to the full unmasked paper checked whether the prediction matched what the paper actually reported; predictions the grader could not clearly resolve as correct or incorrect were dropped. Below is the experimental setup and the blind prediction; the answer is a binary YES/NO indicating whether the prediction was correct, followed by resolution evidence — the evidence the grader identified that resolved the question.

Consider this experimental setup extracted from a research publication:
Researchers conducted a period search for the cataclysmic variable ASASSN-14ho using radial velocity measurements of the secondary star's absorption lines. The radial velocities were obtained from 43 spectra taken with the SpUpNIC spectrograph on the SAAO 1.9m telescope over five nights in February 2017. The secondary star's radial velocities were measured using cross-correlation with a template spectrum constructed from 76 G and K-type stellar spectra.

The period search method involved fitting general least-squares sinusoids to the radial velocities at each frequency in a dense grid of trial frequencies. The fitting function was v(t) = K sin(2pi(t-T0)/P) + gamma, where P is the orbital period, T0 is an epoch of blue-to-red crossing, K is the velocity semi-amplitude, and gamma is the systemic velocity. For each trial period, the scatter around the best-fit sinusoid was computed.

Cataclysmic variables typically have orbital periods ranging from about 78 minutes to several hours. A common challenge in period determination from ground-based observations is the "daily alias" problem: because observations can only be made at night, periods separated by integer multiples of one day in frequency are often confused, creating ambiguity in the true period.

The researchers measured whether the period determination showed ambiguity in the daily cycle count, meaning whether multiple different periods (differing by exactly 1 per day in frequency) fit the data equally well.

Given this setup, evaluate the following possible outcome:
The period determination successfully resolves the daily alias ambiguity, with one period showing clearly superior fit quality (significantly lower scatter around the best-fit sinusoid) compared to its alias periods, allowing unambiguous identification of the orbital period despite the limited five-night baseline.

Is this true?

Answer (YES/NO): YES